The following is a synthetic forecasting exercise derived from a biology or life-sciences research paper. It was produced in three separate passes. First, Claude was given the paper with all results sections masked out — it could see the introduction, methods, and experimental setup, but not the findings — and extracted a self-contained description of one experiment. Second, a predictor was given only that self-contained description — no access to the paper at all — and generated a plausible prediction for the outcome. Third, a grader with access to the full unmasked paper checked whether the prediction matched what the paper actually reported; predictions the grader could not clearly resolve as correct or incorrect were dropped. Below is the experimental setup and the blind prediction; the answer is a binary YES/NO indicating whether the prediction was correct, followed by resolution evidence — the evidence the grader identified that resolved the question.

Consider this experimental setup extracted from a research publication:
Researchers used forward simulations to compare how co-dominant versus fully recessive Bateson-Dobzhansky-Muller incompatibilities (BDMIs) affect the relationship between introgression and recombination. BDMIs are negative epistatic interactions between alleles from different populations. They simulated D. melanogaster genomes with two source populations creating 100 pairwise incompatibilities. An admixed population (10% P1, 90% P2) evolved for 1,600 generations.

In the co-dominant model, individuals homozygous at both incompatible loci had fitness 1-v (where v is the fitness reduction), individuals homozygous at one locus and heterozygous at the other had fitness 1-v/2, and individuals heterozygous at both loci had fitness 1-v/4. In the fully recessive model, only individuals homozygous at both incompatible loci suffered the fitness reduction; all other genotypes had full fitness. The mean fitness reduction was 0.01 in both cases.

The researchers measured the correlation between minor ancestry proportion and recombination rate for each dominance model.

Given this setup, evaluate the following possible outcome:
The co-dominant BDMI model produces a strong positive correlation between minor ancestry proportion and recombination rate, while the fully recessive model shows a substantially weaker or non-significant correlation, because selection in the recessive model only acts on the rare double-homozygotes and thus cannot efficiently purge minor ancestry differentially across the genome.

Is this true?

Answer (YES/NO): NO